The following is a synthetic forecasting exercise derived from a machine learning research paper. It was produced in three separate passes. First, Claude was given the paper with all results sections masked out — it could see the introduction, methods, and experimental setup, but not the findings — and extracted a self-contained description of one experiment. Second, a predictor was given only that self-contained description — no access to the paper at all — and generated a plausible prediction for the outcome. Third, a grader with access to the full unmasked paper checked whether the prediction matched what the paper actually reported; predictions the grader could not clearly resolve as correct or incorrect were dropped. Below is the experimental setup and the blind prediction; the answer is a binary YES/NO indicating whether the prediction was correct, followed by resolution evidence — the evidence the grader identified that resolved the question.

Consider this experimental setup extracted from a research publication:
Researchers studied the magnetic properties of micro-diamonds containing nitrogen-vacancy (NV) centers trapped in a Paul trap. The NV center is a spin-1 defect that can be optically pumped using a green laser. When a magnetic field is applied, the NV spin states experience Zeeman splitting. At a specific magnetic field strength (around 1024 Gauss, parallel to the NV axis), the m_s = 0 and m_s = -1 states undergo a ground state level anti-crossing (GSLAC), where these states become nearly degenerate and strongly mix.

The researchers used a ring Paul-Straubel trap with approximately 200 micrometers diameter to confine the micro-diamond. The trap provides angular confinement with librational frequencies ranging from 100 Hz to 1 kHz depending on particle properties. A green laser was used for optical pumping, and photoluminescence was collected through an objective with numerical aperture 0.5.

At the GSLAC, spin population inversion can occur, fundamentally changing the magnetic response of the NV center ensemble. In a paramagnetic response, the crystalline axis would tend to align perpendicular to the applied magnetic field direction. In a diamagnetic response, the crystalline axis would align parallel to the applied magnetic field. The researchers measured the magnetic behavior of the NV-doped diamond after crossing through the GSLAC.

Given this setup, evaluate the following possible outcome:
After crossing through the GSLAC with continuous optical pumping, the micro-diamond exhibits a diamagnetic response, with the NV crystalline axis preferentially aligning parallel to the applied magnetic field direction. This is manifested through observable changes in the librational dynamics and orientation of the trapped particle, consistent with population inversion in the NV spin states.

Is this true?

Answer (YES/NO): YES